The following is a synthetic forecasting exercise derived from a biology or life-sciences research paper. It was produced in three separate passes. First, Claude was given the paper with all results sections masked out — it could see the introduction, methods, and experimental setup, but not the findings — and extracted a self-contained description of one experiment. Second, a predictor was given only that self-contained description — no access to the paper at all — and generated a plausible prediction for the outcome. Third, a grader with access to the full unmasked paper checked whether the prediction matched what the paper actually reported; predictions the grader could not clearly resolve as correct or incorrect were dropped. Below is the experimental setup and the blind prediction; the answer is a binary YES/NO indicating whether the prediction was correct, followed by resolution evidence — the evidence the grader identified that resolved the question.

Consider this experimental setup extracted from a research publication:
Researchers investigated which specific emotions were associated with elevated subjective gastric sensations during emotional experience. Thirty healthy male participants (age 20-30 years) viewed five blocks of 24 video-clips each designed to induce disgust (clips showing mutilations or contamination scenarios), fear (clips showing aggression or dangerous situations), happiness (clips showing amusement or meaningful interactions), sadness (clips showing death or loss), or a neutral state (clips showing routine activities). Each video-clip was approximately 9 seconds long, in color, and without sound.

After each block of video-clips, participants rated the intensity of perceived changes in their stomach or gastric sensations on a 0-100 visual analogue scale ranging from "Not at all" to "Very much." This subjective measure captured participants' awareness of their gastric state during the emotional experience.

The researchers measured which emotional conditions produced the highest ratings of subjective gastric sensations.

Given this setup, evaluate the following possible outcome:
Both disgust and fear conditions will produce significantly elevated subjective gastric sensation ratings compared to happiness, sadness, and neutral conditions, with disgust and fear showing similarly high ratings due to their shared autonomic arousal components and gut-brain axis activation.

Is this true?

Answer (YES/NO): NO